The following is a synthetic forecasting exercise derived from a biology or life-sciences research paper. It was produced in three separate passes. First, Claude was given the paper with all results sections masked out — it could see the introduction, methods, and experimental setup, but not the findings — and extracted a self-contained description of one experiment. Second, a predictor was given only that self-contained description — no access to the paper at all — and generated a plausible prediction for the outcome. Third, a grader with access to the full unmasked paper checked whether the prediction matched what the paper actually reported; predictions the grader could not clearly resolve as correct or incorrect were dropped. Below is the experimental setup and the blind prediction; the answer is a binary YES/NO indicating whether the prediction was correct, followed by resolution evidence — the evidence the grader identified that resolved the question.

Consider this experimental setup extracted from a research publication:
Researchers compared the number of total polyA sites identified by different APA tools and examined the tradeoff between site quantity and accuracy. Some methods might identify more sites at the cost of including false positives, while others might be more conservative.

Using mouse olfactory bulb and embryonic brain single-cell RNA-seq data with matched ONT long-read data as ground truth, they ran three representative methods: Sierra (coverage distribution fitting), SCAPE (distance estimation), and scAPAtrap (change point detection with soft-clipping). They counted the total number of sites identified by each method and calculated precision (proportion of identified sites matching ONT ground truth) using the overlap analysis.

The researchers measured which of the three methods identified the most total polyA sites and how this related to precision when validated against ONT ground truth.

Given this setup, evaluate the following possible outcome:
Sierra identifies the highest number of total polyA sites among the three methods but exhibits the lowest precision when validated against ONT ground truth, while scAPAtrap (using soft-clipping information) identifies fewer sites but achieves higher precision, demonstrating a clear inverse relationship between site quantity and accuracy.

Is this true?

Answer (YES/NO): NO